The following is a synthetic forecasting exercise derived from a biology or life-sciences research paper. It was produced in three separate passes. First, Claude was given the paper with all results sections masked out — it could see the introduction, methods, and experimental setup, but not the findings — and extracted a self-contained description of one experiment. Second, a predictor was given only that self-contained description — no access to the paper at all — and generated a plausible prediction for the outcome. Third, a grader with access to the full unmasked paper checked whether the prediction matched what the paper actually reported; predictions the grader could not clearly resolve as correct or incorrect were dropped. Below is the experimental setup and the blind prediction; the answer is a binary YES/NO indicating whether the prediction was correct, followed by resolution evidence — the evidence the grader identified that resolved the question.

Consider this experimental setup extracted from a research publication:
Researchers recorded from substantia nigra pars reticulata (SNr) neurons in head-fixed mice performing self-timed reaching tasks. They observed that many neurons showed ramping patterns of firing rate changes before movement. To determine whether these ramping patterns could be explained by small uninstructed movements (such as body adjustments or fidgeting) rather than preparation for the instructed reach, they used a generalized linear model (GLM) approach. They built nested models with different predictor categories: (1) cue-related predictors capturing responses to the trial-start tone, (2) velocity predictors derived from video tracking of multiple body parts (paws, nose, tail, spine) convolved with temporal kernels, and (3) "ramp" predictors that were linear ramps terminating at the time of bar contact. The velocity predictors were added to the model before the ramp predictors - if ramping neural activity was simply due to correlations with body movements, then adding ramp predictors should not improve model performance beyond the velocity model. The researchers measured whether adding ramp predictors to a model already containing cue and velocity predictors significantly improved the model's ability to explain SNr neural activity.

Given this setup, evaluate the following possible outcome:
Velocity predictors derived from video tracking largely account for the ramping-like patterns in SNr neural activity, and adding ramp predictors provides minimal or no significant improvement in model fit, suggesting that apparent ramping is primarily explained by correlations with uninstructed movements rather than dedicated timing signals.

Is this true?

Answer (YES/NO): NO